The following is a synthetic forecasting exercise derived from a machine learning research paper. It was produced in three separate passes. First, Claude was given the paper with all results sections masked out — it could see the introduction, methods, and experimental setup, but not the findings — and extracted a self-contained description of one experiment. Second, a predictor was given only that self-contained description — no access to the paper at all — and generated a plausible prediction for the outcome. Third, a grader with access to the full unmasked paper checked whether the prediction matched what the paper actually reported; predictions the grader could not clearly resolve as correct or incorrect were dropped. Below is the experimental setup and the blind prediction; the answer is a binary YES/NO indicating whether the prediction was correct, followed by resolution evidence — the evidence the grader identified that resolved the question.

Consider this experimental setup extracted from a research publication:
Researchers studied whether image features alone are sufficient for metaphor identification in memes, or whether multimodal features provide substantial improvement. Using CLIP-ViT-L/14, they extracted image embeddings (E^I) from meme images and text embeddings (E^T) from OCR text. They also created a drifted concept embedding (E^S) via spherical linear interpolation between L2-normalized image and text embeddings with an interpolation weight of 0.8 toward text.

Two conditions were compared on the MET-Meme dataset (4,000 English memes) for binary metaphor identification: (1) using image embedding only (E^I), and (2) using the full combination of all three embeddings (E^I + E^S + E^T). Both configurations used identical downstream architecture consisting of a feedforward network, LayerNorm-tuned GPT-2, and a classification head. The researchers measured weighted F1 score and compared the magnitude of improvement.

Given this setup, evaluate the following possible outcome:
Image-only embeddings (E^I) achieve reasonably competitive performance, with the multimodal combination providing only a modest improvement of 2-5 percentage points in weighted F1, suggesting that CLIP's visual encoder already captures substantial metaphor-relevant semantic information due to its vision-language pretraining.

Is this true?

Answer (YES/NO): NO